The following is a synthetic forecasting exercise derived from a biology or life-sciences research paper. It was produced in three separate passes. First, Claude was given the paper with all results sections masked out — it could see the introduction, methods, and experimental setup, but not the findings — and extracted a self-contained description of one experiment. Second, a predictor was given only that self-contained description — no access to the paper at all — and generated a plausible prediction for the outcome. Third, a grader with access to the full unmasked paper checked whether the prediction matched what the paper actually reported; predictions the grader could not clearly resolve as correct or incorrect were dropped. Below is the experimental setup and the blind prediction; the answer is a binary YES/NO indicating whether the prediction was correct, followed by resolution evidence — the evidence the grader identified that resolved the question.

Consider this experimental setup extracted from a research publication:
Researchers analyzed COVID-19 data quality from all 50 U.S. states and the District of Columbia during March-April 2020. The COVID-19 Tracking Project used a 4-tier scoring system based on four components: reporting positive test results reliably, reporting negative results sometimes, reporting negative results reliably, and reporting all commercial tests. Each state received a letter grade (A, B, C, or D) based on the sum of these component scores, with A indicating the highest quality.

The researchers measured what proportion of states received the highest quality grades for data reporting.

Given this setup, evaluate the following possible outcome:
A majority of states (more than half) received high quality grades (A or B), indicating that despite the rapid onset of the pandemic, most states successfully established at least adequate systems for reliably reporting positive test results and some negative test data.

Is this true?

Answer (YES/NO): YES